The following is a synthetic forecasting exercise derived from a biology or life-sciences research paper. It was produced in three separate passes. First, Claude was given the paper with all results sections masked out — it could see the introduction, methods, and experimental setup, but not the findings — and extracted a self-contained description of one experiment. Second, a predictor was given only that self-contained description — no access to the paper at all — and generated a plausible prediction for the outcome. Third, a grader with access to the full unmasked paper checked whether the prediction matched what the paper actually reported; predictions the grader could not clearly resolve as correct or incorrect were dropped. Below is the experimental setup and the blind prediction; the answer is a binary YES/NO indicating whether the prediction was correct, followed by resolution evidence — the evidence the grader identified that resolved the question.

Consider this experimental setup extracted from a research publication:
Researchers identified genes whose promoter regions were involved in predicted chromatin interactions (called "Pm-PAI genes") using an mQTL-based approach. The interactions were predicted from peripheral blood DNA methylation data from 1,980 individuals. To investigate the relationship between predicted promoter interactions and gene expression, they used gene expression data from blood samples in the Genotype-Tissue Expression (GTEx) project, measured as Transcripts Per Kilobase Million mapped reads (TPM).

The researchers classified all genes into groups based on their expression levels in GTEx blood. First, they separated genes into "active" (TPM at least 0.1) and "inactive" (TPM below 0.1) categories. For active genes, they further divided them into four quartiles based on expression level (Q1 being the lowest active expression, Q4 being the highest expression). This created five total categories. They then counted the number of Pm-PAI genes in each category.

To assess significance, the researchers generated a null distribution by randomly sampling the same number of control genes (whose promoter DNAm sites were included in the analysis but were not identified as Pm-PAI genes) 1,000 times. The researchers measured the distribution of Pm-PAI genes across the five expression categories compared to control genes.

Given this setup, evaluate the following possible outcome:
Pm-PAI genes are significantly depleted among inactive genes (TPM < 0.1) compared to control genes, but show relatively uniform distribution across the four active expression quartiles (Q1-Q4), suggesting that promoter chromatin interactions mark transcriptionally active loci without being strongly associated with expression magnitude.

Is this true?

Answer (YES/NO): NO